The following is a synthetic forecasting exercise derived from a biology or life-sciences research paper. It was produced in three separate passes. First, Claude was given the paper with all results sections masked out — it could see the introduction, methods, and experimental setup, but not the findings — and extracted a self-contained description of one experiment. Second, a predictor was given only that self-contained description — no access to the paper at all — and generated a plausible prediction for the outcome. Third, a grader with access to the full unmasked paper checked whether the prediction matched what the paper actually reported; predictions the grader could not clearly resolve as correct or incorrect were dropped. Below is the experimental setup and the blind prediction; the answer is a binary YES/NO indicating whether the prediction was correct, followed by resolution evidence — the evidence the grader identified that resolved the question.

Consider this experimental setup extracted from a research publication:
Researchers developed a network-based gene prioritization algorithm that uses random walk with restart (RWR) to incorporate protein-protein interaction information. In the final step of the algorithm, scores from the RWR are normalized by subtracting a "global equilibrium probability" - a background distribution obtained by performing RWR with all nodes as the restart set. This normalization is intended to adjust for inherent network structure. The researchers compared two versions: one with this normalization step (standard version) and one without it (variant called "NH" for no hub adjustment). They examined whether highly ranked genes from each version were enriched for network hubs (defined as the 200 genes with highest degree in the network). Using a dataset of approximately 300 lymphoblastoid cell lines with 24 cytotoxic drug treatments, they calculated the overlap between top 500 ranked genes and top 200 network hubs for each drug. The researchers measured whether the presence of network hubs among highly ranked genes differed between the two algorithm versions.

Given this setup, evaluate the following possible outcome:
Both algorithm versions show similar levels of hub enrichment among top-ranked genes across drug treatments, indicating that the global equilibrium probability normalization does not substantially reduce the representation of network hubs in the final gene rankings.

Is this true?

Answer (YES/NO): NO